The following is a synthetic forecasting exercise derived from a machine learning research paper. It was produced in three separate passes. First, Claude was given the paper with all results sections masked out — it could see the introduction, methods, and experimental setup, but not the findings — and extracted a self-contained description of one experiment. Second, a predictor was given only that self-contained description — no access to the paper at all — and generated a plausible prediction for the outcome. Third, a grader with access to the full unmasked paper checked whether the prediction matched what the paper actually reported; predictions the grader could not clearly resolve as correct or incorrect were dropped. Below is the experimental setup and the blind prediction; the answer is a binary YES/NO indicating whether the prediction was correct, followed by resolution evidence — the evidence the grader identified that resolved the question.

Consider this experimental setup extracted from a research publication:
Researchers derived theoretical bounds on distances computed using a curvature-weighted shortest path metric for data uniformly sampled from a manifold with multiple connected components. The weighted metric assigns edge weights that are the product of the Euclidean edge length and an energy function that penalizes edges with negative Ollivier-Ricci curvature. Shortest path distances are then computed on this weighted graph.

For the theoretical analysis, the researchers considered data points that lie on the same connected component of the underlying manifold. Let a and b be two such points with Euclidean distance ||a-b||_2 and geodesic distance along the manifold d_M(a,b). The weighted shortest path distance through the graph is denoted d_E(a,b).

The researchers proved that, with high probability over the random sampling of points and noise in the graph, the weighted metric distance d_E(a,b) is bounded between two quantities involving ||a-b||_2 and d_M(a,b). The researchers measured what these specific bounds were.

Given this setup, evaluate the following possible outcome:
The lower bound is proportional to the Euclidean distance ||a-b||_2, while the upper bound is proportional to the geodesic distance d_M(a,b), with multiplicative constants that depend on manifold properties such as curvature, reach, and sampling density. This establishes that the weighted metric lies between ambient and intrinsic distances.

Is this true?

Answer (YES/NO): NO